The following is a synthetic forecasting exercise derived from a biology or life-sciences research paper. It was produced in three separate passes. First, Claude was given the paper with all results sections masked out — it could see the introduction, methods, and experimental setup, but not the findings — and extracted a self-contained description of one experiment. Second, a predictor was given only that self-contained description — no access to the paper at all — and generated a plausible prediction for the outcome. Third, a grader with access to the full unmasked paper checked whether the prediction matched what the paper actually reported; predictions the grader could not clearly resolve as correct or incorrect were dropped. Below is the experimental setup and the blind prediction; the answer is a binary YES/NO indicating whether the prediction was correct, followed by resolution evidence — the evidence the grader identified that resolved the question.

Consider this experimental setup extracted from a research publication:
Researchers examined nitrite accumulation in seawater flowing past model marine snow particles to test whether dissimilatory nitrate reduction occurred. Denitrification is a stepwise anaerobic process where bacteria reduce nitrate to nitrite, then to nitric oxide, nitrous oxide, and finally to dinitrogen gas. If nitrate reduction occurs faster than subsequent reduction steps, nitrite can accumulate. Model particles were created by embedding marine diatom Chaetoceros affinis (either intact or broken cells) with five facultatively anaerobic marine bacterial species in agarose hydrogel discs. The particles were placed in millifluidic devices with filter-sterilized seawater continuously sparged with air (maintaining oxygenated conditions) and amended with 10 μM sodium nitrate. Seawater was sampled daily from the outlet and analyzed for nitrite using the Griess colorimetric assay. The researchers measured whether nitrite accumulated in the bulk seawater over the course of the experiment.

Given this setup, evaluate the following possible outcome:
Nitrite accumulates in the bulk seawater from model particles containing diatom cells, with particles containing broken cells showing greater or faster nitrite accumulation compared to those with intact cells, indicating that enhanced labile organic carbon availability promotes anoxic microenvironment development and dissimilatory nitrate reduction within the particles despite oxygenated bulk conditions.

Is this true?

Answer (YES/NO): YES